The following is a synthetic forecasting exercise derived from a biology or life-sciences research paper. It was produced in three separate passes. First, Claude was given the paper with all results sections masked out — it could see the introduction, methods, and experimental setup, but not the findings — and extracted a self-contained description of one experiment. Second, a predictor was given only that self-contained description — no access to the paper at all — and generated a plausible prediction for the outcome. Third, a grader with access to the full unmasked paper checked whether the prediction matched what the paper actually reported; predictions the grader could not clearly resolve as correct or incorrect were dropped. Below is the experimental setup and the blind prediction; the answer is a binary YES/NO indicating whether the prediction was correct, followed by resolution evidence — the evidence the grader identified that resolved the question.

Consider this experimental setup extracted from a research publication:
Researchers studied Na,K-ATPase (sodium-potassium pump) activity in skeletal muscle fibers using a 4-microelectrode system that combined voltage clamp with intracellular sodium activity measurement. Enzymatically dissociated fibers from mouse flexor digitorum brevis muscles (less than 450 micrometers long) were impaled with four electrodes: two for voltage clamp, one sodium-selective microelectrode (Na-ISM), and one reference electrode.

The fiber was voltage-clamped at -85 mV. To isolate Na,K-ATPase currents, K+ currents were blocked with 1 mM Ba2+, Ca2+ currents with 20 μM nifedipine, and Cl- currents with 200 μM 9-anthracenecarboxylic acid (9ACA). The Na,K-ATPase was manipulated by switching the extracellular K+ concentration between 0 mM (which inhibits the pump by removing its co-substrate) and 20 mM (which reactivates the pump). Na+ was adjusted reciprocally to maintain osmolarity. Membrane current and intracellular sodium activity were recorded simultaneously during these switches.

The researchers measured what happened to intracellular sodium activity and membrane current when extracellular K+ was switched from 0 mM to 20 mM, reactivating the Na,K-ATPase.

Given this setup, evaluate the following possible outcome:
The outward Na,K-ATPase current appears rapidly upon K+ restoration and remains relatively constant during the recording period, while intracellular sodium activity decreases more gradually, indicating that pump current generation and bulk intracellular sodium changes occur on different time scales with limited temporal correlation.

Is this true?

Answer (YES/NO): NO